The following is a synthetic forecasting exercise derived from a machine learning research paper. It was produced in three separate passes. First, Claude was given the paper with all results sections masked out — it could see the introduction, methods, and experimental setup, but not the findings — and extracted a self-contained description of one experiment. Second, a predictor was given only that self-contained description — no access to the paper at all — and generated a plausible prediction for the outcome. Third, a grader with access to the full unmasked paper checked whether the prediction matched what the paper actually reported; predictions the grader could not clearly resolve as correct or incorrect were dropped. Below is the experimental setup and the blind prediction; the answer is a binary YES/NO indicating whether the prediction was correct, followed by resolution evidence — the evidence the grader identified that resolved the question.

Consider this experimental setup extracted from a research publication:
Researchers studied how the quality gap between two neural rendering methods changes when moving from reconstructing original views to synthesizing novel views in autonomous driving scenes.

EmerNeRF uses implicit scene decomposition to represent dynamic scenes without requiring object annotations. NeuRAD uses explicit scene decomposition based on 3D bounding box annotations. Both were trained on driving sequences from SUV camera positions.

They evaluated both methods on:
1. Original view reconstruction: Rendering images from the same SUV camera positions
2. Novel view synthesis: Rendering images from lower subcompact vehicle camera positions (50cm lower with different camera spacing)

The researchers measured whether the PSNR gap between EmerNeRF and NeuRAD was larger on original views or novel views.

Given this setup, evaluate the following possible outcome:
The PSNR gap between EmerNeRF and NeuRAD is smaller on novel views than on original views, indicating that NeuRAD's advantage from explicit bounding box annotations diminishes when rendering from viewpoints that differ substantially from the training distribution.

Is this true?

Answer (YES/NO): NO